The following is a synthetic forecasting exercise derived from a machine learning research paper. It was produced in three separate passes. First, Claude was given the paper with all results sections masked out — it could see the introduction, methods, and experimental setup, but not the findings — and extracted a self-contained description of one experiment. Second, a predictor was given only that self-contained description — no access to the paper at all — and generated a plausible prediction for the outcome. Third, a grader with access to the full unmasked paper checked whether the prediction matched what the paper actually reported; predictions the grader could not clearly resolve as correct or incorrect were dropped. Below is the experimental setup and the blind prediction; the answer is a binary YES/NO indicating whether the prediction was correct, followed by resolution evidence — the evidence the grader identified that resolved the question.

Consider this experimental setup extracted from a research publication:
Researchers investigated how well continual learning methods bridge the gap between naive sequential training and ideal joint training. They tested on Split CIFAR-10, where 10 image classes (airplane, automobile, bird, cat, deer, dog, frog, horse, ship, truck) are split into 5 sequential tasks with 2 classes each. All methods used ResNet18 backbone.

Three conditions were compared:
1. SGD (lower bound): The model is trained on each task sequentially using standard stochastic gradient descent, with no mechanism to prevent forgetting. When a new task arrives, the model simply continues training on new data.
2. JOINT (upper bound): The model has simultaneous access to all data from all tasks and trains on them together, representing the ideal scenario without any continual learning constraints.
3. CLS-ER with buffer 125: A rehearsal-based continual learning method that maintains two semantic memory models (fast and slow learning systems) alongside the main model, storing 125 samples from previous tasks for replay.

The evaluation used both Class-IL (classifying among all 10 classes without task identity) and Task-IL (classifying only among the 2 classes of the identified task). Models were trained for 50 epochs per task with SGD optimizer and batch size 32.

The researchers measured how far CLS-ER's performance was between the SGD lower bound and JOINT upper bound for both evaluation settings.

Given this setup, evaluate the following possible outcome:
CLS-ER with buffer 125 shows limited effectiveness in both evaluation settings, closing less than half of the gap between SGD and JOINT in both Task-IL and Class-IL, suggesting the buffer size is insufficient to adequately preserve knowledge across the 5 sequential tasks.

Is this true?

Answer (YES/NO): NO